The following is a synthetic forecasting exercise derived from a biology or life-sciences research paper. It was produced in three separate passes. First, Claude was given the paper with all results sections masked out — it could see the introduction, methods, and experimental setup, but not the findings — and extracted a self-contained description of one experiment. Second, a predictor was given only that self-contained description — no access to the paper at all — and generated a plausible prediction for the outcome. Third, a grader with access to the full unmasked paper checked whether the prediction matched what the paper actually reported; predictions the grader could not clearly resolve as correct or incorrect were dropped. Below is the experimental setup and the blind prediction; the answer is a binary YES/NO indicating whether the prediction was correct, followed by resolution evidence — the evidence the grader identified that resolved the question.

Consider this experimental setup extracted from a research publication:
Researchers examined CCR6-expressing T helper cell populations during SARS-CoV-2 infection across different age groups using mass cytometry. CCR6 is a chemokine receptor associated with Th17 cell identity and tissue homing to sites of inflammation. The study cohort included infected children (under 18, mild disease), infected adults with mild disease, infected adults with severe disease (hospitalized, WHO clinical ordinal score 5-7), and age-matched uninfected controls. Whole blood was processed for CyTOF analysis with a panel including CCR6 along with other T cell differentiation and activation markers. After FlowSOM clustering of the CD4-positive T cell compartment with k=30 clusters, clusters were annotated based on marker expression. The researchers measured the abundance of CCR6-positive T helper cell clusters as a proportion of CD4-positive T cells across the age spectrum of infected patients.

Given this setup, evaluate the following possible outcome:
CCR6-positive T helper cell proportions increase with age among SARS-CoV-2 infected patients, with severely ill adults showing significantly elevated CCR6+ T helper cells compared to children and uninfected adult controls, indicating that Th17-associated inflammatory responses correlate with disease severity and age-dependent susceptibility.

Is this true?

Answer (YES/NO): YES